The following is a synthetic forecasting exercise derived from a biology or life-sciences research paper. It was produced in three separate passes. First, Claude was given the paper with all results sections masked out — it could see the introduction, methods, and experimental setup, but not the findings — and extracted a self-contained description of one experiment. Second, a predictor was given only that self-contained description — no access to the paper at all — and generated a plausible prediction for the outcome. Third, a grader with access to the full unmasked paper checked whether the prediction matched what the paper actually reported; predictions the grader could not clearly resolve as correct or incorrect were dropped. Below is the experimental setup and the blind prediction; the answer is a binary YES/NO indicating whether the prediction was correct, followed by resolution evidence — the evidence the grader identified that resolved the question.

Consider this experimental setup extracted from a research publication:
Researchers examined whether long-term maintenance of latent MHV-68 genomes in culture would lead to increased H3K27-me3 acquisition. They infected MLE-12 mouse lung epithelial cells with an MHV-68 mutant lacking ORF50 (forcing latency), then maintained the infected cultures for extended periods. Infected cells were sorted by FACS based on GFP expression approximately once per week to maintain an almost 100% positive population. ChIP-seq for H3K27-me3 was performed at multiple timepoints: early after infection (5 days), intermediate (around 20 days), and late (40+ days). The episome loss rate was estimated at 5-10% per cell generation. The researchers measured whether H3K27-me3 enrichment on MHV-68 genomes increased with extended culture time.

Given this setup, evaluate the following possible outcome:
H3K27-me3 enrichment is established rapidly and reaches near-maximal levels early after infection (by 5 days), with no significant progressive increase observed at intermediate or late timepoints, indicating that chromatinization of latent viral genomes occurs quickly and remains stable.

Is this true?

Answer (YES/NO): NO